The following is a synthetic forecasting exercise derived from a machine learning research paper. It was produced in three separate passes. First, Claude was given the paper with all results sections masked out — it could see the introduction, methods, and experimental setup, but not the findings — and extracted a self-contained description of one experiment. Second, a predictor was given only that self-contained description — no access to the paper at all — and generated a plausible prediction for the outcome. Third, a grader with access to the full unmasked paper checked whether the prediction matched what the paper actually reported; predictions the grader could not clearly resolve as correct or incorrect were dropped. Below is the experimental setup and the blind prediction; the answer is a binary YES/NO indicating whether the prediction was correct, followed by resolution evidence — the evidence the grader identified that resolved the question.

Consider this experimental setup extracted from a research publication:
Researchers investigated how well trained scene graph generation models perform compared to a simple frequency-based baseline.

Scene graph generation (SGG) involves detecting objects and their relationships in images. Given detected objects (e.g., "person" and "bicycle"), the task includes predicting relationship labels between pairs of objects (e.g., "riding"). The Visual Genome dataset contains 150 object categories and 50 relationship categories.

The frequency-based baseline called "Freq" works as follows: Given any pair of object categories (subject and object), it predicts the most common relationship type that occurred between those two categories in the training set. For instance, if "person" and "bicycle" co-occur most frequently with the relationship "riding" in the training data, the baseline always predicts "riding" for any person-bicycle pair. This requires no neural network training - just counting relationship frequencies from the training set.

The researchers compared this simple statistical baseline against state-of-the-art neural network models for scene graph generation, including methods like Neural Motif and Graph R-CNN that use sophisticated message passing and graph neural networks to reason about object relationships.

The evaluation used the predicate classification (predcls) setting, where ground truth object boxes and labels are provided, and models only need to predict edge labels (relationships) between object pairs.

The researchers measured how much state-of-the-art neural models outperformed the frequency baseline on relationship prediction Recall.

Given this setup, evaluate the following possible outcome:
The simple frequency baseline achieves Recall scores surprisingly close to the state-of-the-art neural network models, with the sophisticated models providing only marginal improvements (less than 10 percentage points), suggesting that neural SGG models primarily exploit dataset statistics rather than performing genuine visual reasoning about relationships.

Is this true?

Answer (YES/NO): YES